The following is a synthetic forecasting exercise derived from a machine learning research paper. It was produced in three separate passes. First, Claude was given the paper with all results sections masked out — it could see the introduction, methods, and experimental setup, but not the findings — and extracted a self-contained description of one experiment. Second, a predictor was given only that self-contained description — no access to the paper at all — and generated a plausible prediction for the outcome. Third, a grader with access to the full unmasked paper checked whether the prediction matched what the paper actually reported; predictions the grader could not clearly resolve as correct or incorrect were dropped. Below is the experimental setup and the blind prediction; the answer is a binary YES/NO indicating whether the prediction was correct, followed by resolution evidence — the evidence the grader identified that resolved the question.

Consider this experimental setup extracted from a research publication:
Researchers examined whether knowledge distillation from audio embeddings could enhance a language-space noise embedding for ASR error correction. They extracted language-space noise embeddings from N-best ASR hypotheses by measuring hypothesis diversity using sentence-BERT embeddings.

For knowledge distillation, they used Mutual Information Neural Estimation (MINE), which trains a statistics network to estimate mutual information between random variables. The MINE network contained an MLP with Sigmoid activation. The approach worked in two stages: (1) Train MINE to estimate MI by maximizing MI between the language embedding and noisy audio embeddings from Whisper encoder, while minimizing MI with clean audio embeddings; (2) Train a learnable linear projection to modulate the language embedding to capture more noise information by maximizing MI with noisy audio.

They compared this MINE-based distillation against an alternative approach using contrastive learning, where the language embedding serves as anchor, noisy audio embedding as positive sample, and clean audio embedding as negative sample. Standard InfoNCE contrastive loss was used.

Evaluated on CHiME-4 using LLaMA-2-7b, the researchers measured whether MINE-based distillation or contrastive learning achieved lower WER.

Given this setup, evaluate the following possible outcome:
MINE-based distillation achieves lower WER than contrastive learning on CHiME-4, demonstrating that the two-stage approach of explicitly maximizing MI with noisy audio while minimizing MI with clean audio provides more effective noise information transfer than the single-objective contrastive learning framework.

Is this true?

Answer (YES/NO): YES